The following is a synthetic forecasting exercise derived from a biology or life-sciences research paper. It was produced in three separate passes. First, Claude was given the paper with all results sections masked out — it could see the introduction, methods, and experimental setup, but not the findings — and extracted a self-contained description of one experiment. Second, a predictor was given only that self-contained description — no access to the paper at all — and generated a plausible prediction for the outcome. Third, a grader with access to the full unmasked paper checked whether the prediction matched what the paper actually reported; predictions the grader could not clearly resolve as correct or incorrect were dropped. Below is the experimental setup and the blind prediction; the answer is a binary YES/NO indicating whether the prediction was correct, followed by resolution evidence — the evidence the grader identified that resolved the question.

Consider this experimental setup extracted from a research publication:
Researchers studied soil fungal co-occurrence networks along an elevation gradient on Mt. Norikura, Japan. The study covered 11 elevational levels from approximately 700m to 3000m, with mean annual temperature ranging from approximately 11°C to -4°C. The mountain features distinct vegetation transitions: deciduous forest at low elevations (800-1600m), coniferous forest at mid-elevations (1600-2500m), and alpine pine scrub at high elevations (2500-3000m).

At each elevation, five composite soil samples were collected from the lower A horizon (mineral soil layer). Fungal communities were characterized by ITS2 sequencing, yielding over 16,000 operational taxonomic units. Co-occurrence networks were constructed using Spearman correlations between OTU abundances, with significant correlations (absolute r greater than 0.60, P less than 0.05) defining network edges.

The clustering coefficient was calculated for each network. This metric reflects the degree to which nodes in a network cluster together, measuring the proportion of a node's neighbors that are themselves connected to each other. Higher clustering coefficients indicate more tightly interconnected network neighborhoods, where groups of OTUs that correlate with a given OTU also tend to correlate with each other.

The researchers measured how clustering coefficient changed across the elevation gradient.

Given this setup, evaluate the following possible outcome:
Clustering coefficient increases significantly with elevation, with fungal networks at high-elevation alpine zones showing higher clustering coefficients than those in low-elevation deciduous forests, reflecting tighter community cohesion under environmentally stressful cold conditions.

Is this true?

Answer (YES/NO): YES